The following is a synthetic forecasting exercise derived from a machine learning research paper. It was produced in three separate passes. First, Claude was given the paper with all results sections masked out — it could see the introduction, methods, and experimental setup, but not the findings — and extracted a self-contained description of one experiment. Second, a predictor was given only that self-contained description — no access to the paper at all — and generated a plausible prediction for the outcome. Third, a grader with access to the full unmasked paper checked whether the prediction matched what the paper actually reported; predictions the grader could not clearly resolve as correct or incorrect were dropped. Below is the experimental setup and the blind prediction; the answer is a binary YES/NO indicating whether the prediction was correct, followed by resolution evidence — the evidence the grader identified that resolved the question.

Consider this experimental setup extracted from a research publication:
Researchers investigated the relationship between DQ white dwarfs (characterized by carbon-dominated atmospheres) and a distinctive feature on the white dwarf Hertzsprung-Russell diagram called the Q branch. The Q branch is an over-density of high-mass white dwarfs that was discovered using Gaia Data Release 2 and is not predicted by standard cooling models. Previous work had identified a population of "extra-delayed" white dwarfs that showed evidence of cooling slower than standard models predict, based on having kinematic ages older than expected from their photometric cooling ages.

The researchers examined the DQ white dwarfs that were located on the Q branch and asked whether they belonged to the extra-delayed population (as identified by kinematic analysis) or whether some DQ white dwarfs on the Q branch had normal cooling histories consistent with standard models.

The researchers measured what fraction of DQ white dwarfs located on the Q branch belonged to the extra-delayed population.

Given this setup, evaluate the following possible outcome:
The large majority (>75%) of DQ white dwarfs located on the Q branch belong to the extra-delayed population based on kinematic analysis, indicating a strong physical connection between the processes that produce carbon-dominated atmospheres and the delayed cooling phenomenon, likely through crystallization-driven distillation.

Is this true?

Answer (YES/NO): YES